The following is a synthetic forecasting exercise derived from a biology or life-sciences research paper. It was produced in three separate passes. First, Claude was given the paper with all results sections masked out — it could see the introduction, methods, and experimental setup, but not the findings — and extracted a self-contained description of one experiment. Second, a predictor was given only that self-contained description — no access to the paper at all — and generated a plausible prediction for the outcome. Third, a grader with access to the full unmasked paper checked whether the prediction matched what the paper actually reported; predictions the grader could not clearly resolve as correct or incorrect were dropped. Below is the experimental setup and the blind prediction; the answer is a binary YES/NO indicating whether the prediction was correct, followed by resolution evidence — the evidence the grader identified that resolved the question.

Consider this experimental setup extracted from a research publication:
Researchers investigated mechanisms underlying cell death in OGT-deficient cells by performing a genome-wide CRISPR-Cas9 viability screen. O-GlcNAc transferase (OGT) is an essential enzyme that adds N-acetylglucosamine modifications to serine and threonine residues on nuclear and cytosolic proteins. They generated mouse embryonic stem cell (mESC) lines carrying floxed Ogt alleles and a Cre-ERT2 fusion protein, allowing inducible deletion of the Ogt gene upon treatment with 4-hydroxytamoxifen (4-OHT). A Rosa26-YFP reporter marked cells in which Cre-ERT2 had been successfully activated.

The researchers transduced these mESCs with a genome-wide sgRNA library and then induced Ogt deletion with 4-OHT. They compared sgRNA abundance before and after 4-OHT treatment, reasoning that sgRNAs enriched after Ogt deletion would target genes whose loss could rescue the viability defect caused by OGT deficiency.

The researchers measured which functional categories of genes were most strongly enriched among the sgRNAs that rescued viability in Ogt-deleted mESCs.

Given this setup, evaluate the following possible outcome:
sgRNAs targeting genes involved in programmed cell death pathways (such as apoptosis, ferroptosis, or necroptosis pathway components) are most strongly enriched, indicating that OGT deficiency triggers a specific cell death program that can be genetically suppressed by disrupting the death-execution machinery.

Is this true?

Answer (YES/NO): NO